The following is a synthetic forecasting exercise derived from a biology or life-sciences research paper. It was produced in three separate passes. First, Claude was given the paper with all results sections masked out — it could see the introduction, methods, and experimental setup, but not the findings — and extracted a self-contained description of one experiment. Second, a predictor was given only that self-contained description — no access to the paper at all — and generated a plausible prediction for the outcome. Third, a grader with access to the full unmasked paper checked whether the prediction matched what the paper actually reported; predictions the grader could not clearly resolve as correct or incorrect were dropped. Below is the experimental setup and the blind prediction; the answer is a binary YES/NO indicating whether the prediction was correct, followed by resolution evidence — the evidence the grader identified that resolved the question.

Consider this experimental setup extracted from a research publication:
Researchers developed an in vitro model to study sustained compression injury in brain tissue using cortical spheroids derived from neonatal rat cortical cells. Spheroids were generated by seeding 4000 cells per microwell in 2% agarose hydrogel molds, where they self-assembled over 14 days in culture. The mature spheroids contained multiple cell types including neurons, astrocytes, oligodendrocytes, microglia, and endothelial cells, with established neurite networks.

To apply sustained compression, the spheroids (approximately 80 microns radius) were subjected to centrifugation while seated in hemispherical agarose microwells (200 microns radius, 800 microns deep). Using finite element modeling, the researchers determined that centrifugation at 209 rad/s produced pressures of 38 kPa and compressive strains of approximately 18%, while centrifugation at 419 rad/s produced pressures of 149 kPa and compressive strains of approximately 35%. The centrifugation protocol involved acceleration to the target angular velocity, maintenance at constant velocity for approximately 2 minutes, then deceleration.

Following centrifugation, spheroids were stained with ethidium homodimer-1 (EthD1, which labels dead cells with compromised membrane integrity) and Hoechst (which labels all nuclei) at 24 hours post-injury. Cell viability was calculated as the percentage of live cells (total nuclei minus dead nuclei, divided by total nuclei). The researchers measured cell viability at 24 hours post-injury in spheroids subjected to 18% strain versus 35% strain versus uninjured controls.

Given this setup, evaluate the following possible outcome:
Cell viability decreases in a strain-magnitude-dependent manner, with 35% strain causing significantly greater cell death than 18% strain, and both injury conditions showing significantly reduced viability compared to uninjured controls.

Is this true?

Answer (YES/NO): NO